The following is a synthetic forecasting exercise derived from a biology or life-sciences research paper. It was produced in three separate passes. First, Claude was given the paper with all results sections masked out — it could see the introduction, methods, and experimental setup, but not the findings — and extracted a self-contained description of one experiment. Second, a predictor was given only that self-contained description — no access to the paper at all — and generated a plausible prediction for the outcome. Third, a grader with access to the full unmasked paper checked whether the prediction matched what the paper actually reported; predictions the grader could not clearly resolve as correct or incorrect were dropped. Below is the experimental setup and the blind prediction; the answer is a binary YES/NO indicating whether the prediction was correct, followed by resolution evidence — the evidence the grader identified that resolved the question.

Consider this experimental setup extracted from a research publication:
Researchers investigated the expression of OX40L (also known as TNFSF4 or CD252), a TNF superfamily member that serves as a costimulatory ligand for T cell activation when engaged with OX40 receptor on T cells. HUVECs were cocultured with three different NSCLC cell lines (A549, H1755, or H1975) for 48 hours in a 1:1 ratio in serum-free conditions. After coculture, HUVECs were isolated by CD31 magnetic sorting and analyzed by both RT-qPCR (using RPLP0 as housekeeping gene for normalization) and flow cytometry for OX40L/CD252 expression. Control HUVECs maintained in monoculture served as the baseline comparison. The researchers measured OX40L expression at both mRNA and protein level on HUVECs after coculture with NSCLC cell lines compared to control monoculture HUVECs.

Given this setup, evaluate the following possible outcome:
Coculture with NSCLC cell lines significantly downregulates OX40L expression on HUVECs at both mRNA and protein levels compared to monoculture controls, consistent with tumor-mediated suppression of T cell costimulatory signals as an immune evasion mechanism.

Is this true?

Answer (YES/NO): YES